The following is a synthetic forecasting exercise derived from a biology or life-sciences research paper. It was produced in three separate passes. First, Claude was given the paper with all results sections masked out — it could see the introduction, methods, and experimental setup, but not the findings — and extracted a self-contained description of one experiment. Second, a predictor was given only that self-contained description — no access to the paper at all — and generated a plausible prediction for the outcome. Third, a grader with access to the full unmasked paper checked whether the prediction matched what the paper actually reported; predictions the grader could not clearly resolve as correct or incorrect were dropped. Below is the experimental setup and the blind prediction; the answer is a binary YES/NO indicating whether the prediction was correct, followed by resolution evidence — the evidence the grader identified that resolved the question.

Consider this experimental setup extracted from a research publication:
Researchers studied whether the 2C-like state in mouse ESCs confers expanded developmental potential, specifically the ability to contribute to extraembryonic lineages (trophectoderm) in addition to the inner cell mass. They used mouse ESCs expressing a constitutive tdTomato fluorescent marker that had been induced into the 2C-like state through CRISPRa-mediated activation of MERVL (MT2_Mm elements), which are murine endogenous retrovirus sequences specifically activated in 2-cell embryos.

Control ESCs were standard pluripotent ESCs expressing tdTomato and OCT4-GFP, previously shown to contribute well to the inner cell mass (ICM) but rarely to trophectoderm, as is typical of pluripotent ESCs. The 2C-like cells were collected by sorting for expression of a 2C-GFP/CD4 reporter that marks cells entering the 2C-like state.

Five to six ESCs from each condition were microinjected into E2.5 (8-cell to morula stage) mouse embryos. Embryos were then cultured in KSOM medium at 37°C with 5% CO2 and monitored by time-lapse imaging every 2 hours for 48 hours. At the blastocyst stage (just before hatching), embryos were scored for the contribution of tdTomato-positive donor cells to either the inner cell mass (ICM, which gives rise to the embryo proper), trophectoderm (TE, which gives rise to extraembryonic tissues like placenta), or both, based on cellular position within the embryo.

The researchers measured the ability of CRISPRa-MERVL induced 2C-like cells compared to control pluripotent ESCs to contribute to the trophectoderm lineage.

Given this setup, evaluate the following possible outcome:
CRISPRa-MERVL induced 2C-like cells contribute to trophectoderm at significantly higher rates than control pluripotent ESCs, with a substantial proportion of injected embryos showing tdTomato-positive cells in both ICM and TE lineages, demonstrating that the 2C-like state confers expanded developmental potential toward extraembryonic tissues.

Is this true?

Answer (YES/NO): YES